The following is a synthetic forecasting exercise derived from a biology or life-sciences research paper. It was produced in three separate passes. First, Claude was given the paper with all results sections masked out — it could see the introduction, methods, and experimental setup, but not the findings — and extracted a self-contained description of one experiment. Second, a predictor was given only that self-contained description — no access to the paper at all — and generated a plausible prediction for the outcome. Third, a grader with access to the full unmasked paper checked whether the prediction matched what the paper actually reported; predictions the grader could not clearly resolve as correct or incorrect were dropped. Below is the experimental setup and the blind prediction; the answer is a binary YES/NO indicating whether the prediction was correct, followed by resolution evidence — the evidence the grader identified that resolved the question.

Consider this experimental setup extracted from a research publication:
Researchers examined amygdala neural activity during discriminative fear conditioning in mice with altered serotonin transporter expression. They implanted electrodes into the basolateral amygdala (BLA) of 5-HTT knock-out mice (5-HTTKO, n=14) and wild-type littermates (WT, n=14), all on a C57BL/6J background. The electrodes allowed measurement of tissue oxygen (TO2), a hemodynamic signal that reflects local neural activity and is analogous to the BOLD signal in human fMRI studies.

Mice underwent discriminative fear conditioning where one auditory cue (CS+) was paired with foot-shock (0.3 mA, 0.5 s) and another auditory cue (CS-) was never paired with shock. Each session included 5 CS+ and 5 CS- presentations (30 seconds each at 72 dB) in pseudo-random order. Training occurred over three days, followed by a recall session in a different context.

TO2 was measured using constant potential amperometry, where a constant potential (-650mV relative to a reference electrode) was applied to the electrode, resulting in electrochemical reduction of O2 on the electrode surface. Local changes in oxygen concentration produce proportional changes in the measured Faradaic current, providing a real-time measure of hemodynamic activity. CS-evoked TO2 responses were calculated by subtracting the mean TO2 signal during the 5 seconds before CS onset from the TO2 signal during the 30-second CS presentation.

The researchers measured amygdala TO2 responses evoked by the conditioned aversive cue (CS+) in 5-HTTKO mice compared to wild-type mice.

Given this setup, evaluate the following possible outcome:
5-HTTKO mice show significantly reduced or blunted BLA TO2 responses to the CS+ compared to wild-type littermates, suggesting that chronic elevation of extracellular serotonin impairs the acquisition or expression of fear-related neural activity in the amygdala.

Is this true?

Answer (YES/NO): NO